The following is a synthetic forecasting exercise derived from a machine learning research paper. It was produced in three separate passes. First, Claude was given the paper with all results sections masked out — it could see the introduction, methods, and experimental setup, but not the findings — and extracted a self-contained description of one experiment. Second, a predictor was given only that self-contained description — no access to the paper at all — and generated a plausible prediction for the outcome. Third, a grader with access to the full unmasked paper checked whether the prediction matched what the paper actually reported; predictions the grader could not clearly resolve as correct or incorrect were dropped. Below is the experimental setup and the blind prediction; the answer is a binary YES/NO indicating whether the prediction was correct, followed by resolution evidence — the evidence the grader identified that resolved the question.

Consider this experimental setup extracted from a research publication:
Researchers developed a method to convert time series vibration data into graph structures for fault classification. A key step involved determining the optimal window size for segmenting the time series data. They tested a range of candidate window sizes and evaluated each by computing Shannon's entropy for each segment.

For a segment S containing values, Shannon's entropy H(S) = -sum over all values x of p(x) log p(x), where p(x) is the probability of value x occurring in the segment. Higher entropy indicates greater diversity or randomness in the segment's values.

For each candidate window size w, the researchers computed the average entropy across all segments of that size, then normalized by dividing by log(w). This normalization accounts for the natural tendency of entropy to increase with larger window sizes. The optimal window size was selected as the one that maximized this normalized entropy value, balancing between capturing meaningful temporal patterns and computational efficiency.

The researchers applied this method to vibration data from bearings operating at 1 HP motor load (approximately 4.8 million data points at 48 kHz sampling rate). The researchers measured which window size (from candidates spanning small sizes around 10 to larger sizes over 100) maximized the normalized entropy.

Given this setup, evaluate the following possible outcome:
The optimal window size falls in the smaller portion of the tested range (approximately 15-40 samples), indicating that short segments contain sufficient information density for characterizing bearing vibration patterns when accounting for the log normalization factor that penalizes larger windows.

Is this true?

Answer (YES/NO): YES